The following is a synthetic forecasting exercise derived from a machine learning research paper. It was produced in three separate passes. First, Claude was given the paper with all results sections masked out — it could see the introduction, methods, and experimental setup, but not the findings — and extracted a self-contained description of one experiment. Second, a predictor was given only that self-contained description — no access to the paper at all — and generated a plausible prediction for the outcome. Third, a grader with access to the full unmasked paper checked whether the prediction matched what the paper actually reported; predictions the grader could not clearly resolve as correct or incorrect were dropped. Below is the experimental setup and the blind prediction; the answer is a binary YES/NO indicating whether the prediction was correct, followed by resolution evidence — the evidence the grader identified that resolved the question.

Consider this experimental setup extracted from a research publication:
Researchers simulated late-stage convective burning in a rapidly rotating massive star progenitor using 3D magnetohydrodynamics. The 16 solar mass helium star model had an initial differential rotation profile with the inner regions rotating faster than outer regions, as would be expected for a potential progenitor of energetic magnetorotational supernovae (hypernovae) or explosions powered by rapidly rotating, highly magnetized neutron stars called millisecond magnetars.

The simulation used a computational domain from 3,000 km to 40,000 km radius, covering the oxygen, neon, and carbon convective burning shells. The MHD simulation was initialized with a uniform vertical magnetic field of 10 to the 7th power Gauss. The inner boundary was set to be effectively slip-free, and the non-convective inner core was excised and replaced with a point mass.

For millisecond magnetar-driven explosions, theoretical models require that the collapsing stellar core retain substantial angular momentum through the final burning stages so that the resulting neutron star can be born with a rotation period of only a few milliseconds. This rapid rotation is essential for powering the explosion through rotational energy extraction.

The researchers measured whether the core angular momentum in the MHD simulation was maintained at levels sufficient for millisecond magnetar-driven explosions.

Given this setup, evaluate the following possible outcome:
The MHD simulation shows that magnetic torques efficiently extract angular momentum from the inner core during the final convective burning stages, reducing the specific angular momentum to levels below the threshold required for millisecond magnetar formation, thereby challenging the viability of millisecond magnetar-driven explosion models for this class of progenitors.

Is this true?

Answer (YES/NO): YES